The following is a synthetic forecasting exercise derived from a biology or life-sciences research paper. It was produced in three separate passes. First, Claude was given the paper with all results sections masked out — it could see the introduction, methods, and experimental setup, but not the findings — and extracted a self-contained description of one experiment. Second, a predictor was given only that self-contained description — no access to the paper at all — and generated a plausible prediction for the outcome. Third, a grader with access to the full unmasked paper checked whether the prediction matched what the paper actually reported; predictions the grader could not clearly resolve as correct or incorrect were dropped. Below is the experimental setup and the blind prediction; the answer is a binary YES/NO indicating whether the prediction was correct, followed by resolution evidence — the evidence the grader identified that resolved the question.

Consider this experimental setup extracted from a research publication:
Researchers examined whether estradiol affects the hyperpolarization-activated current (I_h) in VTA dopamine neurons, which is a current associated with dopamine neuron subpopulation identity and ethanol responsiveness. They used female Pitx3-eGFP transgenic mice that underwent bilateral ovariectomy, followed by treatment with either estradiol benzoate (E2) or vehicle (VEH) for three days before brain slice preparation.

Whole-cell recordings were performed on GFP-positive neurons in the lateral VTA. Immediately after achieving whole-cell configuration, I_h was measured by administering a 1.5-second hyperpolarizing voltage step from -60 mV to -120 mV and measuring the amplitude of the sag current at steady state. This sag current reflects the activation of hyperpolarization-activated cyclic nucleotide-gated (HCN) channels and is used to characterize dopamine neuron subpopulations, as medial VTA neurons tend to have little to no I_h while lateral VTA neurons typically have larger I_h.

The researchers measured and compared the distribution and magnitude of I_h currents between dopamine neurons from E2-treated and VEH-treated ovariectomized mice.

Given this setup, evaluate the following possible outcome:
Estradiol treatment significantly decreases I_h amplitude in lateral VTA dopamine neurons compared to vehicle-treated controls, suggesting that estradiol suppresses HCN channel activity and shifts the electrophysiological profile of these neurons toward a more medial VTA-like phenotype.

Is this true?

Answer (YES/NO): NO